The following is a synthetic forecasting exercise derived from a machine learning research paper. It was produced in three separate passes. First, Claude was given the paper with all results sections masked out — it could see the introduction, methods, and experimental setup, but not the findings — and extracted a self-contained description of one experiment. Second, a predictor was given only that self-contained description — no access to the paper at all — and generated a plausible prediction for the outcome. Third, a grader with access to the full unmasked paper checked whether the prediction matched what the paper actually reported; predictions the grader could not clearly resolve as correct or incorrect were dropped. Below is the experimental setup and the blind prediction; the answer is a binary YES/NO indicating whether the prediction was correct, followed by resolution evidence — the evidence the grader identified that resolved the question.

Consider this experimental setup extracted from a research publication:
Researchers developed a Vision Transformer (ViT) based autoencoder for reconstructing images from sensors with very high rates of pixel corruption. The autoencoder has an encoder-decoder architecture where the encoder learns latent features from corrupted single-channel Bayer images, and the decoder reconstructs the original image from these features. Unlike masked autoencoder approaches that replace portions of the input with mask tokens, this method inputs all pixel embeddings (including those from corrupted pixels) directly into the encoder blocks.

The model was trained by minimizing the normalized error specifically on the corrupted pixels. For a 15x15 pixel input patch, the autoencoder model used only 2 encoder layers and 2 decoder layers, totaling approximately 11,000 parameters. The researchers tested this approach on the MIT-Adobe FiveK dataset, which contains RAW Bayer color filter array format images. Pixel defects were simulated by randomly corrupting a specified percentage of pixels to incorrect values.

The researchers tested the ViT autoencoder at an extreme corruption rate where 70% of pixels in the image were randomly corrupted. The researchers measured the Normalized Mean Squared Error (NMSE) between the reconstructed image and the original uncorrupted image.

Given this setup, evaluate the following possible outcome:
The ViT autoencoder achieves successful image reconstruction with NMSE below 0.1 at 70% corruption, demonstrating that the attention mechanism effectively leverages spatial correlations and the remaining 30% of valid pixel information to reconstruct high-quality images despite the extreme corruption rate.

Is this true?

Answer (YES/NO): YES